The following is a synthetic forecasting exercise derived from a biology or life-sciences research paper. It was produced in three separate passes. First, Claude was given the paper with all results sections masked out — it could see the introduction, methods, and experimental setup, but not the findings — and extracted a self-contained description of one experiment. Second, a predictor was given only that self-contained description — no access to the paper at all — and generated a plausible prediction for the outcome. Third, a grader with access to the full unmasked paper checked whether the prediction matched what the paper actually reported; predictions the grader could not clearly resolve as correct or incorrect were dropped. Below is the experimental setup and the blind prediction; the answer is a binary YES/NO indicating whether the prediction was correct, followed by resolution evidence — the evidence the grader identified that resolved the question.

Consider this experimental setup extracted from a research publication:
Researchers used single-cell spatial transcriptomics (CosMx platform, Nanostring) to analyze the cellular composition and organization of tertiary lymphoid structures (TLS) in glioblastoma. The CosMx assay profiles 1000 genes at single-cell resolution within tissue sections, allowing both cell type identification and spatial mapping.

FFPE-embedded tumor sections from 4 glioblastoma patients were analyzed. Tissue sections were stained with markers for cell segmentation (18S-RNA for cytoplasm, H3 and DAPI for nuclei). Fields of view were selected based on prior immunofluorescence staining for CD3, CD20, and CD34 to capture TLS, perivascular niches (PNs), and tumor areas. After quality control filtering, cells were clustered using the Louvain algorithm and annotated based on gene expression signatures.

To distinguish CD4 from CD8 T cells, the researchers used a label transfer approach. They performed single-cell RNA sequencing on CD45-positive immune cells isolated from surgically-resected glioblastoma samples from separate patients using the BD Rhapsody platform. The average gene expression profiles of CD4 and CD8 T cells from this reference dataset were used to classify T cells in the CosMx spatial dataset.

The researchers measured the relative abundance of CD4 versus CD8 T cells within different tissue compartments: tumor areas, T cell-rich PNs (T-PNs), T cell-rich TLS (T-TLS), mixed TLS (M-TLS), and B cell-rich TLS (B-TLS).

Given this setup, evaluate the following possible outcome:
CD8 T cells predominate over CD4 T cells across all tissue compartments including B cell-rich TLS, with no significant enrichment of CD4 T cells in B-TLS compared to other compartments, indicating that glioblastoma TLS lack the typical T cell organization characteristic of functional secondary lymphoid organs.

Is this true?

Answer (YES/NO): NO